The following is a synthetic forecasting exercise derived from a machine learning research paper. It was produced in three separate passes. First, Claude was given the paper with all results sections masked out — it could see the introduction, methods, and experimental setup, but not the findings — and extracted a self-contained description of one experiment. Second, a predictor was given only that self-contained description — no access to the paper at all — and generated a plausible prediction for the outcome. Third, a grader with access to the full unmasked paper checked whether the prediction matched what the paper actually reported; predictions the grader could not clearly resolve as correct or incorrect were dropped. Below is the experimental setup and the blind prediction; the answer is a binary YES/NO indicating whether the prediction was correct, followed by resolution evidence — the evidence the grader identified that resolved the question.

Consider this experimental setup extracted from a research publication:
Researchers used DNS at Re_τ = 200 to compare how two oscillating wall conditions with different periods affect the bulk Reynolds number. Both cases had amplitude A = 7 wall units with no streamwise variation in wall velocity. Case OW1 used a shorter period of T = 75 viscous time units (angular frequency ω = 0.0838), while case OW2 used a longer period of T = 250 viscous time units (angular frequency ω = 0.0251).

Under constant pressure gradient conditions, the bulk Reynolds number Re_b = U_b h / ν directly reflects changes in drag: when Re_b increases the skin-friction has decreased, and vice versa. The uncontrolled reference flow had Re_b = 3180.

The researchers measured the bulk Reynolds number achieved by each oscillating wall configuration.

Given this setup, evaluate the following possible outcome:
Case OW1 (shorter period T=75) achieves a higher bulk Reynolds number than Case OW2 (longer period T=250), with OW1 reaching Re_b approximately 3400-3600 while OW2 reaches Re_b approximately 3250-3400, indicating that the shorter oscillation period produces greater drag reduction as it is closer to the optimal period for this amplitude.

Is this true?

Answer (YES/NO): NO